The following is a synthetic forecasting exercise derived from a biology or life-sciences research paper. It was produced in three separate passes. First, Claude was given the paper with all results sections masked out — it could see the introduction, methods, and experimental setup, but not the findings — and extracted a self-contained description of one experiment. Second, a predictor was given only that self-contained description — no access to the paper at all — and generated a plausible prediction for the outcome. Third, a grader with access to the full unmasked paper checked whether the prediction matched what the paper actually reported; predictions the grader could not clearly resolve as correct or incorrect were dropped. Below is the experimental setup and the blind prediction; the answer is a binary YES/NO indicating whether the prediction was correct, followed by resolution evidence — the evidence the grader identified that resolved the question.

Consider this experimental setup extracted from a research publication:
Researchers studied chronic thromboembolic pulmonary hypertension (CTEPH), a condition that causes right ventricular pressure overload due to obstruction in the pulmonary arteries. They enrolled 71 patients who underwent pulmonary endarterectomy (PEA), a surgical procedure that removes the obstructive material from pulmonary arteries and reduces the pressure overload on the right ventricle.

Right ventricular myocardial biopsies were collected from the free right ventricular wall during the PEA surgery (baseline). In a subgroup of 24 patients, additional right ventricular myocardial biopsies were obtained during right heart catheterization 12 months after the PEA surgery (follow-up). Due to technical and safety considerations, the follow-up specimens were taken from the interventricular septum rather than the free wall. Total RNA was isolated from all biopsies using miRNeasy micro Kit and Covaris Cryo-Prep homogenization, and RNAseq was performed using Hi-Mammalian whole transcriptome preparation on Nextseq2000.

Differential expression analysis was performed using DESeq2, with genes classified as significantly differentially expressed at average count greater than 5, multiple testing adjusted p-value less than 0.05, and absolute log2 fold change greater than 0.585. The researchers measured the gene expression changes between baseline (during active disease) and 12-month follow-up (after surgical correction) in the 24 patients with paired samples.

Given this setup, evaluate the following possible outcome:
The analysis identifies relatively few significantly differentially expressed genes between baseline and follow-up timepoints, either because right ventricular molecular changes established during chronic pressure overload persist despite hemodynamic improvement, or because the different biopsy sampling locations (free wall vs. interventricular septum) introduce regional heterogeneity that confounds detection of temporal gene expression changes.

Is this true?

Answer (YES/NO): YES